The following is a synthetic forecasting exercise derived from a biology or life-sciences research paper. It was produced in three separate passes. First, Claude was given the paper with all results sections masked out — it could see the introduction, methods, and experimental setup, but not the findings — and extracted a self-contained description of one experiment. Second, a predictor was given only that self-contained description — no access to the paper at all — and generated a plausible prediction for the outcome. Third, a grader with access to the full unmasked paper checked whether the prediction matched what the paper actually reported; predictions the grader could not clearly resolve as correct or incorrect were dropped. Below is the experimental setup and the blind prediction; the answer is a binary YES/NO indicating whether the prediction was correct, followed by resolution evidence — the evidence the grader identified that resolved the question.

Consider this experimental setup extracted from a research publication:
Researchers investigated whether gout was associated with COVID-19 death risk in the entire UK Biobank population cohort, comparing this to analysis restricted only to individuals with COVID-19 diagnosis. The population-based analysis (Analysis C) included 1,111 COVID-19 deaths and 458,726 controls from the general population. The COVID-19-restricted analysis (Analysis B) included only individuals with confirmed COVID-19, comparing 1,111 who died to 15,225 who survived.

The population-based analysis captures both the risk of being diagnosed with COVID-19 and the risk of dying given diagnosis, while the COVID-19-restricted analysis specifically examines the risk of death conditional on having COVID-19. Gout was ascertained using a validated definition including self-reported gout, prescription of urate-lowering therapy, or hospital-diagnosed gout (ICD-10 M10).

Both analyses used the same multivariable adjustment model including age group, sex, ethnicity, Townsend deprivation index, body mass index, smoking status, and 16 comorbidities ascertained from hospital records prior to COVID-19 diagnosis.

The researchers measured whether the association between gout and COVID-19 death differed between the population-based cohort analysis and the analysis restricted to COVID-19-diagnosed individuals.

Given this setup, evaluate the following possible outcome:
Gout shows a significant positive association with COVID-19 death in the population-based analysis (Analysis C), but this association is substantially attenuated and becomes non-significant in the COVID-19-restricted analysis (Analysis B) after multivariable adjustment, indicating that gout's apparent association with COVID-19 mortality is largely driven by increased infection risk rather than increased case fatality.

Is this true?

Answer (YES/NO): NO